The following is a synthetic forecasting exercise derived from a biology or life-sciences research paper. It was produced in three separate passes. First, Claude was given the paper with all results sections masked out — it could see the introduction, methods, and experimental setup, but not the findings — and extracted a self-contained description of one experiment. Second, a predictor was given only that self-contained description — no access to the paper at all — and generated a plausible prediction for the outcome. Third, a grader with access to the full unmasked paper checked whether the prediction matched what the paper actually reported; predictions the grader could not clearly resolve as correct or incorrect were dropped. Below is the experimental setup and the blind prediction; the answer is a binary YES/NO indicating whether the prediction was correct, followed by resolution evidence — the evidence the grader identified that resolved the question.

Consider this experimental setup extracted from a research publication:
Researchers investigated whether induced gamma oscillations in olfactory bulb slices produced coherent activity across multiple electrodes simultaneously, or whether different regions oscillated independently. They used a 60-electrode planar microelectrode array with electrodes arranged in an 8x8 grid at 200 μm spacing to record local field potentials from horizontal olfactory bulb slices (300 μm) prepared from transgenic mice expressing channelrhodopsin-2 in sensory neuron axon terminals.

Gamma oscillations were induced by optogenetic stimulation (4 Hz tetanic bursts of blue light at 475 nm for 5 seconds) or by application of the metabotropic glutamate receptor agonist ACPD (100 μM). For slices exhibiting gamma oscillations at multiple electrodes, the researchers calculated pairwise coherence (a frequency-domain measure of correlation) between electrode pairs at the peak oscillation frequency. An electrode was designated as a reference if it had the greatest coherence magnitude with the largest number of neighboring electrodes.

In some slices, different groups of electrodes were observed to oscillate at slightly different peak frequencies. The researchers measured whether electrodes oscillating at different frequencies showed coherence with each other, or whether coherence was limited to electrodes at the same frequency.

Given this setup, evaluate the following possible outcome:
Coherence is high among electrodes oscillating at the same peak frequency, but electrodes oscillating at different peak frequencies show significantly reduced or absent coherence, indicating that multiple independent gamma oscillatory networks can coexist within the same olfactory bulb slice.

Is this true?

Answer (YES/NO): YES